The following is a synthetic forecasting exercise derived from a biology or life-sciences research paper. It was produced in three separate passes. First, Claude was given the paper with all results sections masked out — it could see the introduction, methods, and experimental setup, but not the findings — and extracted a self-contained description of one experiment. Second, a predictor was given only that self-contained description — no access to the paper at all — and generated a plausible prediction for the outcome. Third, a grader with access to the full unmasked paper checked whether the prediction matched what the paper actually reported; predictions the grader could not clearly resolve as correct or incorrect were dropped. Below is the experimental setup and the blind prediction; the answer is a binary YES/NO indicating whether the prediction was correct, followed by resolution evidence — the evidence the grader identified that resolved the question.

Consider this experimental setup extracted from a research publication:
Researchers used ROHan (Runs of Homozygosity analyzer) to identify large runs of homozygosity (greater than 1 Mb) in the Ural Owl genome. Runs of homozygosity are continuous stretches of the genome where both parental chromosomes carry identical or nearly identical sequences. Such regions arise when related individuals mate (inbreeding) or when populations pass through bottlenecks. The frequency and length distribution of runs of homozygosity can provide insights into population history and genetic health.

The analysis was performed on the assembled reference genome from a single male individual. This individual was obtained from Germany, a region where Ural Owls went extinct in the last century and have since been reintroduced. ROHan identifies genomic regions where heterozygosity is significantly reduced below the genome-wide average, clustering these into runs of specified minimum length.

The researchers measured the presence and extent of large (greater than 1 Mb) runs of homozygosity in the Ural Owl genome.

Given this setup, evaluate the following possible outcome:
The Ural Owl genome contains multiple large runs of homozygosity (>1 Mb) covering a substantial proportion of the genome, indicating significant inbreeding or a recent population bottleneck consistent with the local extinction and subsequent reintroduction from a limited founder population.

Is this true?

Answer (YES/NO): NO